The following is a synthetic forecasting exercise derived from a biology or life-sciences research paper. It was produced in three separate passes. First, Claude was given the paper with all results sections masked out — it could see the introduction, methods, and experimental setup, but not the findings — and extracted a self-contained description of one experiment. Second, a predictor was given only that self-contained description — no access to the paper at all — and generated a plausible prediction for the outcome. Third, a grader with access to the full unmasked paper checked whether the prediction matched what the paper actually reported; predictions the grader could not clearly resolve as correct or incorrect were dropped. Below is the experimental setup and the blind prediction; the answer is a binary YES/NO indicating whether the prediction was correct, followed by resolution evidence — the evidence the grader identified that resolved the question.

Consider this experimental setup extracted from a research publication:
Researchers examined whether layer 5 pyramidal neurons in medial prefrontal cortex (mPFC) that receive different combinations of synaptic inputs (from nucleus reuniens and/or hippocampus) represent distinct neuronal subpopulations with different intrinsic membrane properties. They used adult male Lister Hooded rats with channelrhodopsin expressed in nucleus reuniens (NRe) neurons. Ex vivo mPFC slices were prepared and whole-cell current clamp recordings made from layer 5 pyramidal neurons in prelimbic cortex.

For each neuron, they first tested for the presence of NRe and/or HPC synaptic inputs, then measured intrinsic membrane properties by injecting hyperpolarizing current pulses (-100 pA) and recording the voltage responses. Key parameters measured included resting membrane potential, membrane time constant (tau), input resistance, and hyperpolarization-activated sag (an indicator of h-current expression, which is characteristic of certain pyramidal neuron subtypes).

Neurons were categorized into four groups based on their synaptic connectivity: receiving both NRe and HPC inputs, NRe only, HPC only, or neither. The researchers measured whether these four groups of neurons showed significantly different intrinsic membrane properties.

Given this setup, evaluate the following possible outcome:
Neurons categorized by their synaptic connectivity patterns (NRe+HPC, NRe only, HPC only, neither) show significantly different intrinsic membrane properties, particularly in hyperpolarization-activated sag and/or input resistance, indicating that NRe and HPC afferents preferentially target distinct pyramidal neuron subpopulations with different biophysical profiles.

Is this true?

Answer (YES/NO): YES